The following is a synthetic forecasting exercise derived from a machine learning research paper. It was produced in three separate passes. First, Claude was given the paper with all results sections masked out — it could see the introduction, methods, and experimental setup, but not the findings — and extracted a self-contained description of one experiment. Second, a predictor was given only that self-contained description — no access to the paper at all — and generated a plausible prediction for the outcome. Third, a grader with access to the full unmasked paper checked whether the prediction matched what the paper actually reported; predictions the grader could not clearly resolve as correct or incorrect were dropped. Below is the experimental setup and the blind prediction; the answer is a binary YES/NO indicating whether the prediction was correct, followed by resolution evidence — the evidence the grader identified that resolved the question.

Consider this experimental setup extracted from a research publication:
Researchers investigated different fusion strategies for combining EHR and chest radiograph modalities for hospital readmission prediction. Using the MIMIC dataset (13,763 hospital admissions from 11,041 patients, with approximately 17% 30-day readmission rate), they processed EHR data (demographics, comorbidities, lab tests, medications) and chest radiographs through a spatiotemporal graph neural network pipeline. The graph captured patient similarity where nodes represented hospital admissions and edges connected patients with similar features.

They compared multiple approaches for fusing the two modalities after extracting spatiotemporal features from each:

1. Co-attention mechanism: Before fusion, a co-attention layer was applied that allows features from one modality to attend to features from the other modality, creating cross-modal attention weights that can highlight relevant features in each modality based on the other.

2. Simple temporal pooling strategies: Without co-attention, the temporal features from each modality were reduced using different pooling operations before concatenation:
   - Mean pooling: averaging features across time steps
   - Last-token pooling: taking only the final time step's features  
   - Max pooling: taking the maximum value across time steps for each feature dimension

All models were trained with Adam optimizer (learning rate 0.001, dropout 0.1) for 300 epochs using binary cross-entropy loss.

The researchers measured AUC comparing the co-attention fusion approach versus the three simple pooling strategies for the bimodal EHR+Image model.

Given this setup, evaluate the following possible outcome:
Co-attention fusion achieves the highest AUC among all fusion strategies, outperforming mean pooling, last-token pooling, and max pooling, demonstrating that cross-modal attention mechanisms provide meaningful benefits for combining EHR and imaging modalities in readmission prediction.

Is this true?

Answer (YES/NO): NO